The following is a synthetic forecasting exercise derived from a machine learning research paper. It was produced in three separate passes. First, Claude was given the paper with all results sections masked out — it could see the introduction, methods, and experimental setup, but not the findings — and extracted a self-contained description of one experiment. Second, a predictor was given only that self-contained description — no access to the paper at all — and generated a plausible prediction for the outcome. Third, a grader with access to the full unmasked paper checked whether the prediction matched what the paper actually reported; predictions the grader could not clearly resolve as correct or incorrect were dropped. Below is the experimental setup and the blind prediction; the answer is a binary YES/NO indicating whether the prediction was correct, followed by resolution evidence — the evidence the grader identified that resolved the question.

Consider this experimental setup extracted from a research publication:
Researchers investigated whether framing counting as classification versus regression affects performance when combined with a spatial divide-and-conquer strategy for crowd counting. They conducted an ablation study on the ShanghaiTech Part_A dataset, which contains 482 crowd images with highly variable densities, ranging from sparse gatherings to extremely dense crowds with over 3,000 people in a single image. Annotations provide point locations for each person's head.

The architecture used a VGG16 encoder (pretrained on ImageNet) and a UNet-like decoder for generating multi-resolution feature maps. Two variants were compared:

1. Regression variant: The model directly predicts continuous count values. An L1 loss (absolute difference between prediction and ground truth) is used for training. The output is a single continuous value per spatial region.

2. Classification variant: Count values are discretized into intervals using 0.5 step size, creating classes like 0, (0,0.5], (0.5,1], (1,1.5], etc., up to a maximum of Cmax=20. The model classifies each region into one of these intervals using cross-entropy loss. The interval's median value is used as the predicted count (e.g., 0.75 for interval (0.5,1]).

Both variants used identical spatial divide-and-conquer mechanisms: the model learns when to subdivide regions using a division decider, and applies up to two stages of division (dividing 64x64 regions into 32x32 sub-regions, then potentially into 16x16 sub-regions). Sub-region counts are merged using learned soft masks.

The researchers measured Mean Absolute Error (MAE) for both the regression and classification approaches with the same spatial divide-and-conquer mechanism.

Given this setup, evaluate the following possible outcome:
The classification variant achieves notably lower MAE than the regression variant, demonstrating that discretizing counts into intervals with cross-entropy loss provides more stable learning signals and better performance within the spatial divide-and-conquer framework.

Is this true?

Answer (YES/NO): YES